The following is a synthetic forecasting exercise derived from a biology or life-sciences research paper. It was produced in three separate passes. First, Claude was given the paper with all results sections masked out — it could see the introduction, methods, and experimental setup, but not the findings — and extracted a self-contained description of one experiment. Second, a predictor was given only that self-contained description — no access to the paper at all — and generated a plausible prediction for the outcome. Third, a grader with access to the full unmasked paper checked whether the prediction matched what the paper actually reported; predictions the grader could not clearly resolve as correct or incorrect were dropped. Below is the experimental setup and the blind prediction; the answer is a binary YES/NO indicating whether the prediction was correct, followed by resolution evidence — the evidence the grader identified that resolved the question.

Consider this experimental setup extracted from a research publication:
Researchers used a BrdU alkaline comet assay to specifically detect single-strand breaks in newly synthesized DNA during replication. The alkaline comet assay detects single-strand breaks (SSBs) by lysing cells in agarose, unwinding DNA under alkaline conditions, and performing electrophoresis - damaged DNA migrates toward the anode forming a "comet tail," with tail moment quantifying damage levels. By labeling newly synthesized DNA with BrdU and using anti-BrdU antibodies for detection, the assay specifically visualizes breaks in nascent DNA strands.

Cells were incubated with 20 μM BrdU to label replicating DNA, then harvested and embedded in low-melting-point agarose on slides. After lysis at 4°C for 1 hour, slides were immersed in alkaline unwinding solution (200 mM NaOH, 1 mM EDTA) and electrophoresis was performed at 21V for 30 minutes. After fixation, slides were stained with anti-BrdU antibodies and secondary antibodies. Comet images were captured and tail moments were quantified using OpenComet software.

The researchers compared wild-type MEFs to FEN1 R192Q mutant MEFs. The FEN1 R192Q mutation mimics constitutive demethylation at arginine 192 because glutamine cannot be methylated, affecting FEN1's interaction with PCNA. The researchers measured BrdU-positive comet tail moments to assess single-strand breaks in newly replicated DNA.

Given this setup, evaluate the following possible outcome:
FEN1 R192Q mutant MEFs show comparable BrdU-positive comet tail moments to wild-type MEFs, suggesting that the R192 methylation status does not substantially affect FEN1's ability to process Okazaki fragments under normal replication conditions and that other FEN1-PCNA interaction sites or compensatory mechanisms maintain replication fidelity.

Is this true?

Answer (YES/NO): NO